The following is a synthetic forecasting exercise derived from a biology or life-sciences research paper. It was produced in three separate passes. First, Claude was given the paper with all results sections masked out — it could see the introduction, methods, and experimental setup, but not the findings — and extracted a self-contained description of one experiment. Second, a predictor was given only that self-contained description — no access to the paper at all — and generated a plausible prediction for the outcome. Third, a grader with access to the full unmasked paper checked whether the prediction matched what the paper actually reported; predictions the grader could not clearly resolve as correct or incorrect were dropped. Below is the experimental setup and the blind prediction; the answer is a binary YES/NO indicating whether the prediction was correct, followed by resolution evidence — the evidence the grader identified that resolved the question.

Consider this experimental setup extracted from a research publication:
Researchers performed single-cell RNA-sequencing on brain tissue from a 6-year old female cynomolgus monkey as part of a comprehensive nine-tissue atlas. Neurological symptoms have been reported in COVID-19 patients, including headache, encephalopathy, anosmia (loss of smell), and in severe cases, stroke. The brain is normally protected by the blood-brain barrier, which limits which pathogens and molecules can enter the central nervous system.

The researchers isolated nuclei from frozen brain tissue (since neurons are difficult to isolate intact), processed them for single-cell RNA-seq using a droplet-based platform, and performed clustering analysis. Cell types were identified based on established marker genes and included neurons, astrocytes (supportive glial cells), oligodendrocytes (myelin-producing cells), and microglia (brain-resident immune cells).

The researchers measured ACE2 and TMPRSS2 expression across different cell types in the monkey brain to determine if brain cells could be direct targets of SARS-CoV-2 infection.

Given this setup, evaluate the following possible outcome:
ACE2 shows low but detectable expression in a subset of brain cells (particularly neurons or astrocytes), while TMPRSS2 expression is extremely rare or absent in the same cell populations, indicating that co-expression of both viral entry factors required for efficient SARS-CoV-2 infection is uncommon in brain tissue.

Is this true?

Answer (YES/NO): NO